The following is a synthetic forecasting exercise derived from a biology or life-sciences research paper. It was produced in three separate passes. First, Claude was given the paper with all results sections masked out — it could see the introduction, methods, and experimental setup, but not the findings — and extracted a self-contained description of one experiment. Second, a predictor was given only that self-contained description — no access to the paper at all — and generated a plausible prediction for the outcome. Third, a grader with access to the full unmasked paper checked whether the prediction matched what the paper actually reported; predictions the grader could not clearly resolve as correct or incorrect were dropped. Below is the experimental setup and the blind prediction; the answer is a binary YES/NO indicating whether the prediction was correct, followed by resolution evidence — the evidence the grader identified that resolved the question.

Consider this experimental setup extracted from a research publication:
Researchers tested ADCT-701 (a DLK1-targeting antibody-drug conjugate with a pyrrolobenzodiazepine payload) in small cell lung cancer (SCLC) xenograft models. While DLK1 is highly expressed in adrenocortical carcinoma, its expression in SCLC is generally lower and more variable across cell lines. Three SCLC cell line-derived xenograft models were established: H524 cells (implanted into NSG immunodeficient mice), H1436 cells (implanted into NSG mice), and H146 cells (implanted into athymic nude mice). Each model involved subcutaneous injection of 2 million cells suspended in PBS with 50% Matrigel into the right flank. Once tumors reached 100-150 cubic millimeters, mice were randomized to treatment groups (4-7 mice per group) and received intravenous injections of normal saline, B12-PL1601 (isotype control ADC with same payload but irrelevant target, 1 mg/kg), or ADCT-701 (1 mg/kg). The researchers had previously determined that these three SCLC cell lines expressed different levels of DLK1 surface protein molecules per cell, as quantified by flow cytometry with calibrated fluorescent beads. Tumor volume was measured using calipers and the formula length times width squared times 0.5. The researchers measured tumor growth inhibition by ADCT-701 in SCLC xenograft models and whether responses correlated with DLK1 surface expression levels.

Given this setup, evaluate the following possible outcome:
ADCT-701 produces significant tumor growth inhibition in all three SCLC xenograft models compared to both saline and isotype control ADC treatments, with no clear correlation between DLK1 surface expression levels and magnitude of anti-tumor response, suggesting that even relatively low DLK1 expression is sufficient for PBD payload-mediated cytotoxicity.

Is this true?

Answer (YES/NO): YES